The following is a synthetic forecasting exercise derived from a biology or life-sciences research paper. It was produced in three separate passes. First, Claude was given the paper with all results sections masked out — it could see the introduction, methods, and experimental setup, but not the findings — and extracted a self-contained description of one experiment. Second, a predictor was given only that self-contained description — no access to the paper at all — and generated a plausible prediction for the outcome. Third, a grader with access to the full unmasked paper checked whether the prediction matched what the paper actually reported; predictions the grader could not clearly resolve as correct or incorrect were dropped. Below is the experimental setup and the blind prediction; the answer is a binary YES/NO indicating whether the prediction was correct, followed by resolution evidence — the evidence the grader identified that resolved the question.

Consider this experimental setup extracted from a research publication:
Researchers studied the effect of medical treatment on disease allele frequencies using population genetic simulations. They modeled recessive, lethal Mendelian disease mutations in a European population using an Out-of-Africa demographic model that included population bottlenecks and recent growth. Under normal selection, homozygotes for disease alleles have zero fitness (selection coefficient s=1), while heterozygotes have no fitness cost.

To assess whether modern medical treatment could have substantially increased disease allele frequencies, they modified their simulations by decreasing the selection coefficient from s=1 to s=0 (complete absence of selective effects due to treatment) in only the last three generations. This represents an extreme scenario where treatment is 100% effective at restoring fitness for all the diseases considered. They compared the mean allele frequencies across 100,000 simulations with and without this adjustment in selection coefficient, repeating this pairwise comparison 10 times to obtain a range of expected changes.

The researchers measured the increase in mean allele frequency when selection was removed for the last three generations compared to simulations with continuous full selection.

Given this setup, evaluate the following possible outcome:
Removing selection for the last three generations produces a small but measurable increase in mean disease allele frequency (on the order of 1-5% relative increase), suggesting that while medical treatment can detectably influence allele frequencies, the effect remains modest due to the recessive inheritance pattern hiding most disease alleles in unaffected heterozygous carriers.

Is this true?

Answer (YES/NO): NO